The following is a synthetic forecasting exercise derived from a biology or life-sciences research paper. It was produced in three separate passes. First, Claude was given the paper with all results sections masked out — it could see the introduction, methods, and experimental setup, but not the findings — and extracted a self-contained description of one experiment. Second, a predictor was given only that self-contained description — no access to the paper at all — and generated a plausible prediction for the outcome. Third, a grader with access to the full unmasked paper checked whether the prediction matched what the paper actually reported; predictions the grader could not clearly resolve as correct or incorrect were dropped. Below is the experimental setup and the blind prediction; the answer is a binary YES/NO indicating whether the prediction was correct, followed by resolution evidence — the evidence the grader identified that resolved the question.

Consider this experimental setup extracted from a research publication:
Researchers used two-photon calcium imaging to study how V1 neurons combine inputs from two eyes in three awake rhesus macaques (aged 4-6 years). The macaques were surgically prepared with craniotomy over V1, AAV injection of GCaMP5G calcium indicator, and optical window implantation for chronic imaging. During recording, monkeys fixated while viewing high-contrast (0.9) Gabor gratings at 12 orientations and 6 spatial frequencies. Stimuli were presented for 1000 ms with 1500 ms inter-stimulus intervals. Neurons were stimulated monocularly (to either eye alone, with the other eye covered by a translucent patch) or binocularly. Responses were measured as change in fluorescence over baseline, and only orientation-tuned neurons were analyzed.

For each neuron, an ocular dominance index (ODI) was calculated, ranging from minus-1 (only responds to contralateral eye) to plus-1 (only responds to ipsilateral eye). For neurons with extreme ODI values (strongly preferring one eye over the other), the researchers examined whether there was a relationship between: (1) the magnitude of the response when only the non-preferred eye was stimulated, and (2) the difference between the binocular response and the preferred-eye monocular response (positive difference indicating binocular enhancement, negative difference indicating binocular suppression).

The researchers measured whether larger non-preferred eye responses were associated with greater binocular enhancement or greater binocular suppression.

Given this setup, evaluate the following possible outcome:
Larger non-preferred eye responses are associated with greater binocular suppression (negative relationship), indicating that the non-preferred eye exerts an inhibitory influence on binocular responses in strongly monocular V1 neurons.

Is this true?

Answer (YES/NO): NO